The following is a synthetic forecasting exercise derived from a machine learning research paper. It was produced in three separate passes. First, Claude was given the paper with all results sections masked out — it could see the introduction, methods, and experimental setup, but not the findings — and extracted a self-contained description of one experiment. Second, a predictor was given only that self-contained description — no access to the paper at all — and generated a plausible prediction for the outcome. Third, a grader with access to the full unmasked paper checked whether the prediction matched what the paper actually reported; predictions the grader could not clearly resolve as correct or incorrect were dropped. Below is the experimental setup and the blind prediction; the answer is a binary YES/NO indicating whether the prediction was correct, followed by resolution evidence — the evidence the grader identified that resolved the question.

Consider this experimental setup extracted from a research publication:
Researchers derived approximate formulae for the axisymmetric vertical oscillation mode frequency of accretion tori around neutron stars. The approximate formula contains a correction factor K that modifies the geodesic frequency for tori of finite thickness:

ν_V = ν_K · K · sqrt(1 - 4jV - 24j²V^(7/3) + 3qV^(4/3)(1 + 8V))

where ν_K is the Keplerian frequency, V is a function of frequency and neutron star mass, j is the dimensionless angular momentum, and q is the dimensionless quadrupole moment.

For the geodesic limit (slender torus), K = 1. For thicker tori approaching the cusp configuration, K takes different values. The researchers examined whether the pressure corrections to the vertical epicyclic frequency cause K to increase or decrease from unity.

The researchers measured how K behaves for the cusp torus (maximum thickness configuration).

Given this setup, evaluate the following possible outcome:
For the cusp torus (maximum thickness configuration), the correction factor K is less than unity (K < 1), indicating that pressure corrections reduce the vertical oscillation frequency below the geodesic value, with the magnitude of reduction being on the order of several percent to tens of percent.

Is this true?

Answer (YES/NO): YES